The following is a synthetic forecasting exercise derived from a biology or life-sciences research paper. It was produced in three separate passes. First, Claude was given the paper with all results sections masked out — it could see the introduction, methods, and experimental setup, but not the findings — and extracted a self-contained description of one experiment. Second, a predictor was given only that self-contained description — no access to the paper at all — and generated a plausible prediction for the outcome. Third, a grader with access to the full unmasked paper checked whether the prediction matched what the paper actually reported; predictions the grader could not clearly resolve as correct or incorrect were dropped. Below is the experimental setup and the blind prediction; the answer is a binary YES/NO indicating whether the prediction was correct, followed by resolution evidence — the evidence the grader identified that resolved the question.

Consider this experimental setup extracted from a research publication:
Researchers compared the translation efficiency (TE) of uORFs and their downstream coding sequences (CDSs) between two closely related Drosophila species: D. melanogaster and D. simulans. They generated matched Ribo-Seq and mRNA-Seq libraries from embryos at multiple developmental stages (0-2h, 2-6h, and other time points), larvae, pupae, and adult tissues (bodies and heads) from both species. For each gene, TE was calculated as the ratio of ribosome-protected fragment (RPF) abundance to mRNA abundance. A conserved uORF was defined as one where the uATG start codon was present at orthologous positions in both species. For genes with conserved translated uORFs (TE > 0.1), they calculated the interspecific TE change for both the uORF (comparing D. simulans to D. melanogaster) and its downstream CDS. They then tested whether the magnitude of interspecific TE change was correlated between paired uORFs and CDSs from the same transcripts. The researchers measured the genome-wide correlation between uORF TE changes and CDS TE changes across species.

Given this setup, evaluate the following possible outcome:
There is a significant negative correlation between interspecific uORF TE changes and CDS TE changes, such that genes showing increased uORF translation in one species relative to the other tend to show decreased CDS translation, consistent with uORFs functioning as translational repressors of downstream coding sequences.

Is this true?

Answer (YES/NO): NO